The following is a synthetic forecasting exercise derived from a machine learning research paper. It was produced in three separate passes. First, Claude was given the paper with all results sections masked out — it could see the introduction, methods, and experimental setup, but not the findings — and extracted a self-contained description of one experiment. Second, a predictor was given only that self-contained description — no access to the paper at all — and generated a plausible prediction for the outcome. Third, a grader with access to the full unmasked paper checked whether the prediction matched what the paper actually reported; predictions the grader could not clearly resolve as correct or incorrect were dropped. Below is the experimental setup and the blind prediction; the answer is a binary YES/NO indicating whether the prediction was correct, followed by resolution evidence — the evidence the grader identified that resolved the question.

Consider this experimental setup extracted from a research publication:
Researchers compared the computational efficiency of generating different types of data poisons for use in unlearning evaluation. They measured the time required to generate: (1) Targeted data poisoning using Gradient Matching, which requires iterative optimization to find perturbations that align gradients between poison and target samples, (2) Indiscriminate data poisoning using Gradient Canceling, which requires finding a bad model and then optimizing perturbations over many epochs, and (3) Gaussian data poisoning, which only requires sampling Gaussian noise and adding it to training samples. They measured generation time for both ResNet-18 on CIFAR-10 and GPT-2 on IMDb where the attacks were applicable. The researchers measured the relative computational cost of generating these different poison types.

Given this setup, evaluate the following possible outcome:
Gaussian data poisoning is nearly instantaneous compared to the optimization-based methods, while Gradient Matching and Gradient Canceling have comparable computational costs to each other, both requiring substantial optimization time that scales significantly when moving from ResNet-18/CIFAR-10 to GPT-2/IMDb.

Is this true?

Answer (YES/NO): NO